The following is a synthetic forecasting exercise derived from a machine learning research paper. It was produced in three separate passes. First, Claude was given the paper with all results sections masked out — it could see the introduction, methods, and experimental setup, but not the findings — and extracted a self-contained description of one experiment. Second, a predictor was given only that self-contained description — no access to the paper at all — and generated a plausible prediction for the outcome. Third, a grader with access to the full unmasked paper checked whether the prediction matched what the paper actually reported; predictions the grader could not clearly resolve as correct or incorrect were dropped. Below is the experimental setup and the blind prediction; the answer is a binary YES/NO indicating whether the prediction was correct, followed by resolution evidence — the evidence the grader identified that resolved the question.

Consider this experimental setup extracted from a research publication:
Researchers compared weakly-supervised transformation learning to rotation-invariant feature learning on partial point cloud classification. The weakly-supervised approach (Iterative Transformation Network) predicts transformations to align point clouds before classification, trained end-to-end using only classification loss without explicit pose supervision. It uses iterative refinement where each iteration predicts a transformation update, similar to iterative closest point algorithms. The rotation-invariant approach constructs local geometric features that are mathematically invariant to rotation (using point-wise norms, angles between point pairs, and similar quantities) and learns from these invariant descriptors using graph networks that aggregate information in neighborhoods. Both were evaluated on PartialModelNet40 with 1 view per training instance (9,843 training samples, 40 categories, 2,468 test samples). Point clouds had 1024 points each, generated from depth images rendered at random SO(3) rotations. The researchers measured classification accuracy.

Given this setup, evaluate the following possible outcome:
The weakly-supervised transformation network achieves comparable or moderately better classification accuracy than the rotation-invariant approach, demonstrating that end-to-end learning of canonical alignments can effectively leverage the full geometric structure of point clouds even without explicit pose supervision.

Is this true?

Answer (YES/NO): NO